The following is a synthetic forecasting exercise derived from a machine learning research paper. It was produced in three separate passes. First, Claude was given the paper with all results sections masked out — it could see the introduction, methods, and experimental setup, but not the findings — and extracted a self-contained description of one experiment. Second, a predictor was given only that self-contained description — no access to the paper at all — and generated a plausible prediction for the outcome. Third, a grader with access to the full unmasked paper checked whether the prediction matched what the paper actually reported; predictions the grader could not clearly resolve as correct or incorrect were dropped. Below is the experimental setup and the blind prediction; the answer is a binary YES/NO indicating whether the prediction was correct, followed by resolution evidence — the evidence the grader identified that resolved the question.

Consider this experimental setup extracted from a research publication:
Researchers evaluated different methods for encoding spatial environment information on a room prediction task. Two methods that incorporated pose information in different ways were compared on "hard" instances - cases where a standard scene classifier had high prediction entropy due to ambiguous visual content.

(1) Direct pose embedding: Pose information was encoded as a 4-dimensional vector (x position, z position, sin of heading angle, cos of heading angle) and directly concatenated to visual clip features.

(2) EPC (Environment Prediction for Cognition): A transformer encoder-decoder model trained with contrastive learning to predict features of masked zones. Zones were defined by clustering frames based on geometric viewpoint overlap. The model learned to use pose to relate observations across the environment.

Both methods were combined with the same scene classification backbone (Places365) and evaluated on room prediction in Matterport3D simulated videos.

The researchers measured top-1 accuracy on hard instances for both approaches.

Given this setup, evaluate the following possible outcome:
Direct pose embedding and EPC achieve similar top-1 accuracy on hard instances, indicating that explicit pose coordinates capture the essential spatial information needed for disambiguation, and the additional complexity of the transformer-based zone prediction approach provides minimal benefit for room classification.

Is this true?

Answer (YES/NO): NO